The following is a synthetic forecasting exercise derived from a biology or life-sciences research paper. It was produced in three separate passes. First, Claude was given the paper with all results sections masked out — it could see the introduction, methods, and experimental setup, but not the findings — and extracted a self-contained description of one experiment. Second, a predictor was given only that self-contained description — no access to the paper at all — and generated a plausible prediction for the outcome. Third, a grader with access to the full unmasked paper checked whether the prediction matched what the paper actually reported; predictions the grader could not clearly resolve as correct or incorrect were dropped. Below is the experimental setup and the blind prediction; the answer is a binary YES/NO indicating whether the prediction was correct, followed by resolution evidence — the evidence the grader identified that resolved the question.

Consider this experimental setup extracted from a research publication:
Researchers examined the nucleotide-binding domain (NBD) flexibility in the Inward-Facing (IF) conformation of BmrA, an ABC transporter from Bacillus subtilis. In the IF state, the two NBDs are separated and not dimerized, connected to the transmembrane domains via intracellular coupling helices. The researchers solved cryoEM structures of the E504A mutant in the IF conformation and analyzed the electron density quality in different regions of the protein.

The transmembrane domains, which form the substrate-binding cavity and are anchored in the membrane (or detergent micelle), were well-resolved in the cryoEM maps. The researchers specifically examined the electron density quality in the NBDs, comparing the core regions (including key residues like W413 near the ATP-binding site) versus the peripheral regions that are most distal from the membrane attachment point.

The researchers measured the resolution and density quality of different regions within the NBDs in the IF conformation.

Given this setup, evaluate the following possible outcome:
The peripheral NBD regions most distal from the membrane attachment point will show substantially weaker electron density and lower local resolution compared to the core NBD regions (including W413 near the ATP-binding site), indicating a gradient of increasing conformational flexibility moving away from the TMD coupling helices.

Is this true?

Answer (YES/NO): YES